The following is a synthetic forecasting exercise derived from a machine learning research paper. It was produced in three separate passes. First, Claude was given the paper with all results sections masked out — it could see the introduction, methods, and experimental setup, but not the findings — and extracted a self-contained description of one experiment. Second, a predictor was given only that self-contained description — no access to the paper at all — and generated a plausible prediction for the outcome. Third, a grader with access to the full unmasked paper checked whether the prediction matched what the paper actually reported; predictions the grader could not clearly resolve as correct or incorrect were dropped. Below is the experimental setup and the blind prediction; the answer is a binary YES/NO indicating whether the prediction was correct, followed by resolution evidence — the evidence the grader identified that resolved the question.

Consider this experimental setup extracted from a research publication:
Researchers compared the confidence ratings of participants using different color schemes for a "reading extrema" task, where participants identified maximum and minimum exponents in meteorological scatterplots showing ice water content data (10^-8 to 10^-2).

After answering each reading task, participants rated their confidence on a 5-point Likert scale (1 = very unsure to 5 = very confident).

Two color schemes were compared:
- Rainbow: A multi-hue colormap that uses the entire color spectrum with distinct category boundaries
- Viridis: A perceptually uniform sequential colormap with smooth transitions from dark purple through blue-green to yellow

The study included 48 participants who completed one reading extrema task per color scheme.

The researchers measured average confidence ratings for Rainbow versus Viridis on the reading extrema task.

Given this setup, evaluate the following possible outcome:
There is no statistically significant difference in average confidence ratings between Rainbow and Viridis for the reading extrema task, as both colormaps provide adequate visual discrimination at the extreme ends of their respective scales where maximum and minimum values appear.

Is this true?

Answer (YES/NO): NO